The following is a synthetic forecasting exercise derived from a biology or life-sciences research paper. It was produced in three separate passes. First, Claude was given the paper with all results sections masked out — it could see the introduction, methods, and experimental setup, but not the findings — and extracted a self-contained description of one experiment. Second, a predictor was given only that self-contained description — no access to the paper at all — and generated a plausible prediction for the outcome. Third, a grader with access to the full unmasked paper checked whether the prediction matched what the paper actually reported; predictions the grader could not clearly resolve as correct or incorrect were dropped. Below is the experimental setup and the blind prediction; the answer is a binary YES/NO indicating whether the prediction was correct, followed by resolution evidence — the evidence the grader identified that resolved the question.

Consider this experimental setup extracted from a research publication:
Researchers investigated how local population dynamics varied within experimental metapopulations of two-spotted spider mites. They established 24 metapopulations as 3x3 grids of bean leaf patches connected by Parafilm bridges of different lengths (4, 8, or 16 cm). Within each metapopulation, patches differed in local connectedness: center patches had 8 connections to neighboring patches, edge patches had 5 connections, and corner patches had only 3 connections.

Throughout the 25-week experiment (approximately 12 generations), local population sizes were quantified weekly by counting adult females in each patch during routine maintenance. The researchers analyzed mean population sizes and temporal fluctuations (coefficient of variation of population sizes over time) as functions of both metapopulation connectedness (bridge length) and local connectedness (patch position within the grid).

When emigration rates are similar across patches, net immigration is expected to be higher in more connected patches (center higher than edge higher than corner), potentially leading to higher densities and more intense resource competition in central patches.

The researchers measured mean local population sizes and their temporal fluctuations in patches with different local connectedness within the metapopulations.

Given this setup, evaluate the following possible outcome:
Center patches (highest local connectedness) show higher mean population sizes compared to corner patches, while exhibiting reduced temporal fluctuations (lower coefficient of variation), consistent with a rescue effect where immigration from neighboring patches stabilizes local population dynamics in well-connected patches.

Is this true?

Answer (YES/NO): NO